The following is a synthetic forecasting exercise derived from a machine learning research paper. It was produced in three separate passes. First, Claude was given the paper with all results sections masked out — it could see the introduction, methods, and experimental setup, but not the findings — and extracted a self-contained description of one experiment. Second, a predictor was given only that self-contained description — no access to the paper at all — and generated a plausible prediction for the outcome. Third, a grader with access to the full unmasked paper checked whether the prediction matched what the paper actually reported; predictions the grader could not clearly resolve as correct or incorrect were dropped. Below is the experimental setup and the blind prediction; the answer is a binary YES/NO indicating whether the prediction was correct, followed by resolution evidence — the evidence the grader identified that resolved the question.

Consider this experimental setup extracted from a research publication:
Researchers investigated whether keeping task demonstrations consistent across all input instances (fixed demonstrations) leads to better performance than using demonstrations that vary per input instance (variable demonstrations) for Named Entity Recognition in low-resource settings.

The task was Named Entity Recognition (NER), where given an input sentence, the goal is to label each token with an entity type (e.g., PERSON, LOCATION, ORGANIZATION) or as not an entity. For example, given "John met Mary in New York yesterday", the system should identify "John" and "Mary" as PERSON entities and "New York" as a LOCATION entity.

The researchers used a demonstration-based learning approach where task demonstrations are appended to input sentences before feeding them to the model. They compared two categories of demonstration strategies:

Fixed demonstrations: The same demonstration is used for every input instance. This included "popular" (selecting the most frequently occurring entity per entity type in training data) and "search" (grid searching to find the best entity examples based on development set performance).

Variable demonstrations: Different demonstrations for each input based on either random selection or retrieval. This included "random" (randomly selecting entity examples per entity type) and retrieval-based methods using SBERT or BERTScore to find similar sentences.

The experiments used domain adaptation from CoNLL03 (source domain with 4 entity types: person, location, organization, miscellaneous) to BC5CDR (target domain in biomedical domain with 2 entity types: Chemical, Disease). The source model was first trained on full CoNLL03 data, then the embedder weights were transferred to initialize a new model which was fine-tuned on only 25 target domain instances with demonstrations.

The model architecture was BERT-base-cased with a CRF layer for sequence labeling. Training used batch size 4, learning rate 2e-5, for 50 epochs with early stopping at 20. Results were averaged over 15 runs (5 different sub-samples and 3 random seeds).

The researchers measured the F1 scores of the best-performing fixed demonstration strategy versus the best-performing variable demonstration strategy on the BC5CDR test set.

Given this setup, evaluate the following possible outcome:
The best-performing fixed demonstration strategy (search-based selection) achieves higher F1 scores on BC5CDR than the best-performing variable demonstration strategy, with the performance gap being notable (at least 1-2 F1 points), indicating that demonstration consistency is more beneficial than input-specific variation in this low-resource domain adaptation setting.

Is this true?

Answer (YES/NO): NO